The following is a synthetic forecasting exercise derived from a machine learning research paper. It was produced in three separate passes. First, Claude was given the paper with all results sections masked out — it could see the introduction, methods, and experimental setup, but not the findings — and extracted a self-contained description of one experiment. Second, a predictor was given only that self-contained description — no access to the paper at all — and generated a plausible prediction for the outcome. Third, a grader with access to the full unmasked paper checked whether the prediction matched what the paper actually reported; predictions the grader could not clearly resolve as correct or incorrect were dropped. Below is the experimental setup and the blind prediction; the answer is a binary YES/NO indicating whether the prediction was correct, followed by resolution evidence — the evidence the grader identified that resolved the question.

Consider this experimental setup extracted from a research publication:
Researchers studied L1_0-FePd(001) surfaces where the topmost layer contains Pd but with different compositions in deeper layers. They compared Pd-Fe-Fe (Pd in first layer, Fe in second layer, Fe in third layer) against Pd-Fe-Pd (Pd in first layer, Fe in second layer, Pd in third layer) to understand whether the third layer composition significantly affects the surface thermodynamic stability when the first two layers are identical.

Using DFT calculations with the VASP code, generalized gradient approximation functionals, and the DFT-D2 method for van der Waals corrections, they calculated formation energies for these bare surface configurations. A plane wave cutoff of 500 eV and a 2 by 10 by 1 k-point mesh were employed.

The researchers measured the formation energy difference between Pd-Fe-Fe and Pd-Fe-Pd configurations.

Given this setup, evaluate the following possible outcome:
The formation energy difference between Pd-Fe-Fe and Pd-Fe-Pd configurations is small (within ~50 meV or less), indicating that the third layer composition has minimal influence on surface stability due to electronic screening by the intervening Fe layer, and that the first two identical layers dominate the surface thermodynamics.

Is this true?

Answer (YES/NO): NO